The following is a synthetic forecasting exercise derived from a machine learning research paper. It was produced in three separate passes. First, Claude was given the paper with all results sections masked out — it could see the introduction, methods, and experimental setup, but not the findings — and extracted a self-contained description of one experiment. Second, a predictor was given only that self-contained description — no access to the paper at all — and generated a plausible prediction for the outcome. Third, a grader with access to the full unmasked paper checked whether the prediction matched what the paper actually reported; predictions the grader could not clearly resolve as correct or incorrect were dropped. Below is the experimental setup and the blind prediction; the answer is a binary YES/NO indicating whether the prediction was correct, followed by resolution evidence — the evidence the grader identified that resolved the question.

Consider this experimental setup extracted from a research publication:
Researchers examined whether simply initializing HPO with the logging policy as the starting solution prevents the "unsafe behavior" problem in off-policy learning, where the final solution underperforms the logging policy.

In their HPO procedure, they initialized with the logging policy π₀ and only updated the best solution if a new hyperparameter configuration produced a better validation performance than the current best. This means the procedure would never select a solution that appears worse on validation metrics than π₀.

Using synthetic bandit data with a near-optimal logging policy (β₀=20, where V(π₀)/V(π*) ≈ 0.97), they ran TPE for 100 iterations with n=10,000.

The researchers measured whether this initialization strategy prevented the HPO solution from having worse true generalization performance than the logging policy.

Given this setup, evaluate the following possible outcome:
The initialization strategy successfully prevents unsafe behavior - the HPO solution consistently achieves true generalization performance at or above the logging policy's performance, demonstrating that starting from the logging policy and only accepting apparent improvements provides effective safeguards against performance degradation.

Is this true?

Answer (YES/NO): NO